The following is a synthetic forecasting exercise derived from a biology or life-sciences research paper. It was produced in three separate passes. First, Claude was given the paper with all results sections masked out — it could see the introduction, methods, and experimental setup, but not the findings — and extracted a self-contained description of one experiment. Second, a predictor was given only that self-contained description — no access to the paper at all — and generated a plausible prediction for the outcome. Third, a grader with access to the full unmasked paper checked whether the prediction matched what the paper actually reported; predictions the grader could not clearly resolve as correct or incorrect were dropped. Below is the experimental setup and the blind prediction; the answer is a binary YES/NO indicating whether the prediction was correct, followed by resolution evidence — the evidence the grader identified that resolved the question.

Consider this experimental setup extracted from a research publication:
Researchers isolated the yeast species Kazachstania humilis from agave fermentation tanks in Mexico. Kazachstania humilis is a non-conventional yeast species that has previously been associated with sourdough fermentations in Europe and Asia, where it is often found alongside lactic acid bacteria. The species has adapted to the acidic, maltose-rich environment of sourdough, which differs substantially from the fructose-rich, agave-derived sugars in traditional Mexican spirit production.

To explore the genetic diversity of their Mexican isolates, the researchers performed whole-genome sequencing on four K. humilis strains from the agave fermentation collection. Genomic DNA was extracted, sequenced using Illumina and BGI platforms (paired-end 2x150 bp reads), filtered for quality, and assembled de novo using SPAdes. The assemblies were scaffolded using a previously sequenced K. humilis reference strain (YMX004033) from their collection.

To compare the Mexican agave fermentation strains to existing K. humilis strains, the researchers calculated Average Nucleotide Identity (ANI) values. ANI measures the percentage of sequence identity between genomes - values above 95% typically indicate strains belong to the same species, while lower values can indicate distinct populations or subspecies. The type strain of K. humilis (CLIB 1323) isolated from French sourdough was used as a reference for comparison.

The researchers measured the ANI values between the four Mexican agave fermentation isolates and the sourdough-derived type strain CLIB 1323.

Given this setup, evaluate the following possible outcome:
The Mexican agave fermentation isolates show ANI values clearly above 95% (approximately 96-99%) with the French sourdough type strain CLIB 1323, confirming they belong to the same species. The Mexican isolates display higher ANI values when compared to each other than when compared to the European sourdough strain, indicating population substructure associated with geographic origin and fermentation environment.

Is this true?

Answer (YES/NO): YES